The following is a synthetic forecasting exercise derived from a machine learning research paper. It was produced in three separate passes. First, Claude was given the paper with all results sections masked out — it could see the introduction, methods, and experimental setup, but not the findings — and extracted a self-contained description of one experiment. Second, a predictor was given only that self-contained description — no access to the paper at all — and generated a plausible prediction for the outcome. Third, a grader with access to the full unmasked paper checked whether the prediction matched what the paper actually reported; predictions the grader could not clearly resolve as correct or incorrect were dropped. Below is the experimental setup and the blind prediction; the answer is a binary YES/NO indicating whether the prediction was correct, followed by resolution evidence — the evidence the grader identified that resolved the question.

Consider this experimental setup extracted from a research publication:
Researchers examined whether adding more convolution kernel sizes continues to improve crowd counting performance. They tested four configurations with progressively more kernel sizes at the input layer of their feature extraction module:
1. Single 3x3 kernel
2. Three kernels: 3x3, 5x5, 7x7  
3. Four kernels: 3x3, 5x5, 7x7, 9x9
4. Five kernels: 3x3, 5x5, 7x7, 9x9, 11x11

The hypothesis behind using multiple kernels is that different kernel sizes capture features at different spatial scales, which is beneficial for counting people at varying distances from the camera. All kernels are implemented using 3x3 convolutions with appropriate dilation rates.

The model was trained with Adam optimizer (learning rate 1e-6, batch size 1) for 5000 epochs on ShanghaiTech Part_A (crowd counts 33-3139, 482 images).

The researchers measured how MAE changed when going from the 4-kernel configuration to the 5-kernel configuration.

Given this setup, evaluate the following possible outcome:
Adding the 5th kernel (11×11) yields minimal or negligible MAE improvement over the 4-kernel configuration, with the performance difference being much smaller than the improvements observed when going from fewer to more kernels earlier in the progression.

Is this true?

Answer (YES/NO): NO